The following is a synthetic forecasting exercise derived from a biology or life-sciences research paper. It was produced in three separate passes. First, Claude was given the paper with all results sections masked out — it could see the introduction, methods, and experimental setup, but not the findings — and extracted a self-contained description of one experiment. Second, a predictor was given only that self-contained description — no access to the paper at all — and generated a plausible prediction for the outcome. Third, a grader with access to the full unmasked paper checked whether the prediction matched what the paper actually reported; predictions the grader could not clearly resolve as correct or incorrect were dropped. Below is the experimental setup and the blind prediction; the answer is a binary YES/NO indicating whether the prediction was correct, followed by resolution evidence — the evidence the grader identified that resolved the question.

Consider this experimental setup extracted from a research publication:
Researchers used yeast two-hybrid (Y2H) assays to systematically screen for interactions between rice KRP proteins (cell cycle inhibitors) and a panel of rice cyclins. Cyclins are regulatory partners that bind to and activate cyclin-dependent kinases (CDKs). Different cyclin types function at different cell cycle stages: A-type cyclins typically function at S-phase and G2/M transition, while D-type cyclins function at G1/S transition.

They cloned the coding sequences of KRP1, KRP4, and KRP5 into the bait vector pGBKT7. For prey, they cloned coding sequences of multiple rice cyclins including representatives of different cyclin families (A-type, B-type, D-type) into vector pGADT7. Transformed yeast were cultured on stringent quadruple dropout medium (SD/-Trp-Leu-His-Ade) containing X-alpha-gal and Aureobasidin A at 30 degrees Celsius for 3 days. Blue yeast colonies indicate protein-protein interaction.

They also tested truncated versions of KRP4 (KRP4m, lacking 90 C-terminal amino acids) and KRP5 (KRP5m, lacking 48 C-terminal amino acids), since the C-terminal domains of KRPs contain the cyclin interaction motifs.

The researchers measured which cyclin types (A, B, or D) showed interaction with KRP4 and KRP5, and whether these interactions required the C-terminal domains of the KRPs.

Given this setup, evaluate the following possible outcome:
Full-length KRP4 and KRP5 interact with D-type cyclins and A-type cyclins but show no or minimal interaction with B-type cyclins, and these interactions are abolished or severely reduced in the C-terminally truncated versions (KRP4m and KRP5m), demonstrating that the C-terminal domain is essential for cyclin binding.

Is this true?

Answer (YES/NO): NO